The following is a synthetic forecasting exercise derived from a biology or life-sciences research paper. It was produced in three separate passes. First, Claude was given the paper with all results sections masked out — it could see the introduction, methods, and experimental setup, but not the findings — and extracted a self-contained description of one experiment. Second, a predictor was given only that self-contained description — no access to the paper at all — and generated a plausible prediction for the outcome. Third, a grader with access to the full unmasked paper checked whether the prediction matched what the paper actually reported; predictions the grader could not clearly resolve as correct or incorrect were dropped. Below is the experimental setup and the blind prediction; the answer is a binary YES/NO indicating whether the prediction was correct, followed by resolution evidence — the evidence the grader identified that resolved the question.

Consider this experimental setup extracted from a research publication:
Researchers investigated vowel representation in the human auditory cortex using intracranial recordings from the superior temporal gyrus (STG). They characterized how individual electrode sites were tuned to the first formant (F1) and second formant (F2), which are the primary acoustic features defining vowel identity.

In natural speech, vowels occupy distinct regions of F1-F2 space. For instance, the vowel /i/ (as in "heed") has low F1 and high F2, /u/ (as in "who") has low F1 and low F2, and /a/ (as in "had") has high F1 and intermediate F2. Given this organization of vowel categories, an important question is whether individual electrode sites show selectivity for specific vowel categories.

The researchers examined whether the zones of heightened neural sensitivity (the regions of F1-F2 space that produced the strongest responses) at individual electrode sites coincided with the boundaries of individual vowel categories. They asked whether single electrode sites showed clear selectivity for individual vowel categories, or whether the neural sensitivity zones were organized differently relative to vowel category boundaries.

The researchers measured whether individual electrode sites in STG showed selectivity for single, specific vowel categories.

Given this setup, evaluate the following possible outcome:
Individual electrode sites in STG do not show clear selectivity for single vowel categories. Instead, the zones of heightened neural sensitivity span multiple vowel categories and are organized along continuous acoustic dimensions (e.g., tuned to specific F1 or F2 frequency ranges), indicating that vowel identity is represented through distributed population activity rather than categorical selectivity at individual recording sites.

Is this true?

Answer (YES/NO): YES